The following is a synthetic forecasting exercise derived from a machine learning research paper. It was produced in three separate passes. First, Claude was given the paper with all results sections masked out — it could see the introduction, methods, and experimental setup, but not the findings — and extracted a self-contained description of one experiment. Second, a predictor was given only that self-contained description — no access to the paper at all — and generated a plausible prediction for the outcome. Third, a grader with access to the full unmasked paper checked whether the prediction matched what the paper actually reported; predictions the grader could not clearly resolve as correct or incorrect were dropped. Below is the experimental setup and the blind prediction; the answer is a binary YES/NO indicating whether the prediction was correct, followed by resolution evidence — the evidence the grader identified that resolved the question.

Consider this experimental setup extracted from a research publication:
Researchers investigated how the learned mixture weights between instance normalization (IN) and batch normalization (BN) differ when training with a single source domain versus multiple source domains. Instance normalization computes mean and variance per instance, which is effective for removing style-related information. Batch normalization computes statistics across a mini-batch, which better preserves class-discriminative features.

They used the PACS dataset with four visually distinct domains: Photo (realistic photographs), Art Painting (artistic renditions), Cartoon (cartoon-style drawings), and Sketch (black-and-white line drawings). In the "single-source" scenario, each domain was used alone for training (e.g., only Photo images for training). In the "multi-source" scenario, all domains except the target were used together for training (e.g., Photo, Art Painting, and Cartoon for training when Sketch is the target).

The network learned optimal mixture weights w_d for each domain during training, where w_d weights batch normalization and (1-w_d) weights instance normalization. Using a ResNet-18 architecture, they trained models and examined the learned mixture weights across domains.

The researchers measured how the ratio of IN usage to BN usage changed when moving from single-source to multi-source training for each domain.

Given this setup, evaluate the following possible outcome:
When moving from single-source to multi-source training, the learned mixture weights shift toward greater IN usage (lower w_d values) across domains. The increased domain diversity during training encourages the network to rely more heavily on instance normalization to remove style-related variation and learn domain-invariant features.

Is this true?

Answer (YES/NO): YES